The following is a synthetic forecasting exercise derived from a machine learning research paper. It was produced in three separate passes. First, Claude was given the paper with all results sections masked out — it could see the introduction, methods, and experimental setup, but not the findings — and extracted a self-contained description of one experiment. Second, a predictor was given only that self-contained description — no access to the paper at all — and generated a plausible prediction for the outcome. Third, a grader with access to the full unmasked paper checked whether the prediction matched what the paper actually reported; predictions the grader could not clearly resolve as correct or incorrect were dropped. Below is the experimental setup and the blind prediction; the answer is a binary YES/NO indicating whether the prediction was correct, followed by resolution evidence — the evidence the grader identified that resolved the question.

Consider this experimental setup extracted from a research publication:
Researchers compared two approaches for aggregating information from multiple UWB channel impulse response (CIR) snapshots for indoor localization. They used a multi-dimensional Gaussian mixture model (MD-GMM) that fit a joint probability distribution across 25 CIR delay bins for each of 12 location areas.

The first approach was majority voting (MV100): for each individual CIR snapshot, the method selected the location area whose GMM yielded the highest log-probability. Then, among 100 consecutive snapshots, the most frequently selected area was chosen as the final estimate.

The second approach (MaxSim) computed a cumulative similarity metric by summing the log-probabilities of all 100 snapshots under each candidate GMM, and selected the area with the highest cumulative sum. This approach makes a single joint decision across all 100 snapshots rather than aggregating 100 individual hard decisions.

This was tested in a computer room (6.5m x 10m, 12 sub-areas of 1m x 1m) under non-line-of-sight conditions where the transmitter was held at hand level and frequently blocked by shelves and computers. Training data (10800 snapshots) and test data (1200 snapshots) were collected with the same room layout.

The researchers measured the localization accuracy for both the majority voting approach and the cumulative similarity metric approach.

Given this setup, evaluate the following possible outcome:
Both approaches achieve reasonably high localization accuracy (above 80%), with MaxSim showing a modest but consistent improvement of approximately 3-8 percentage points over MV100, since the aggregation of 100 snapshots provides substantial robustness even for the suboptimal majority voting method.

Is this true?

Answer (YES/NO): YES